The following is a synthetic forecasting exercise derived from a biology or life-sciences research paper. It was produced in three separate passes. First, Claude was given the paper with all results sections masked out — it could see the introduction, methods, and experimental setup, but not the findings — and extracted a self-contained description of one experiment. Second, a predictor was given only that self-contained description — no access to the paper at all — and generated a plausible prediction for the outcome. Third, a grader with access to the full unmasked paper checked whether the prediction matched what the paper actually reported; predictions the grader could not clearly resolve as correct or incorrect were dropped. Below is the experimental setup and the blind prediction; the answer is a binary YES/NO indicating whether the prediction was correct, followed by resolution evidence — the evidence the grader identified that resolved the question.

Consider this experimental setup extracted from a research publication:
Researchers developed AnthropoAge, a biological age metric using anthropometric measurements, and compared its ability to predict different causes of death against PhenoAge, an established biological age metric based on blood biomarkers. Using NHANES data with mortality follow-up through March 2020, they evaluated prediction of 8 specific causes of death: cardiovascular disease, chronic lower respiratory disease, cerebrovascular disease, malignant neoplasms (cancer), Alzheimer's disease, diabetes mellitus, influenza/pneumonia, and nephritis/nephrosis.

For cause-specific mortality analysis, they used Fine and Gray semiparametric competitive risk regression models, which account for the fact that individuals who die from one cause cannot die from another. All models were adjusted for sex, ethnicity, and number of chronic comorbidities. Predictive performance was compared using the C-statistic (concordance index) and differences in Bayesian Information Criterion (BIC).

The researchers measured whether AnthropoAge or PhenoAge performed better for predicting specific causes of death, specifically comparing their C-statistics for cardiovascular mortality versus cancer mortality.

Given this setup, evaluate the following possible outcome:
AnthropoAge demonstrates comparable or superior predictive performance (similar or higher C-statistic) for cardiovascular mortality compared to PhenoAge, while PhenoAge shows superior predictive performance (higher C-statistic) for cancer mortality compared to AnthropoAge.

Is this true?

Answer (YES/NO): NO